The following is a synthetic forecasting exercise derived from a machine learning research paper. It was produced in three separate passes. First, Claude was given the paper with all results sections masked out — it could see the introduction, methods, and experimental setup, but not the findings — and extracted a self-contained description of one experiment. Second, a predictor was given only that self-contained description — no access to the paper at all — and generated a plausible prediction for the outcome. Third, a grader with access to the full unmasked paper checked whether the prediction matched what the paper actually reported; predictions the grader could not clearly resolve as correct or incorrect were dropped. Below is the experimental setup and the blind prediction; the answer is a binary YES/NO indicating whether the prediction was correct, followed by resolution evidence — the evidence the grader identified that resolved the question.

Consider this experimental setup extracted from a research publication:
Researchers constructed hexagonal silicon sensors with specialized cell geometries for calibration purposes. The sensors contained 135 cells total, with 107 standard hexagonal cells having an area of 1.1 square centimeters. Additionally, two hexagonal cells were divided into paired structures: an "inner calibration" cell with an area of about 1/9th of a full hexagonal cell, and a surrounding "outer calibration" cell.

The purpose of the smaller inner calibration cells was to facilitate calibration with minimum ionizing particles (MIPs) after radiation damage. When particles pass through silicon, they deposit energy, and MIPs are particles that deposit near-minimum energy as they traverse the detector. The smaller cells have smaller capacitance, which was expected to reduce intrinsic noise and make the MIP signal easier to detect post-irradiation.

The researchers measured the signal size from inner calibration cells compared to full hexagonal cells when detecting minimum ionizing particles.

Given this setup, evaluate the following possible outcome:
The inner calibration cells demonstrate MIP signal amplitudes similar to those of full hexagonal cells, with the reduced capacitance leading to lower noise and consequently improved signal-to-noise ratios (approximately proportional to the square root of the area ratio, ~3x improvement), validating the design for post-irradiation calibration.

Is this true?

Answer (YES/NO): NO